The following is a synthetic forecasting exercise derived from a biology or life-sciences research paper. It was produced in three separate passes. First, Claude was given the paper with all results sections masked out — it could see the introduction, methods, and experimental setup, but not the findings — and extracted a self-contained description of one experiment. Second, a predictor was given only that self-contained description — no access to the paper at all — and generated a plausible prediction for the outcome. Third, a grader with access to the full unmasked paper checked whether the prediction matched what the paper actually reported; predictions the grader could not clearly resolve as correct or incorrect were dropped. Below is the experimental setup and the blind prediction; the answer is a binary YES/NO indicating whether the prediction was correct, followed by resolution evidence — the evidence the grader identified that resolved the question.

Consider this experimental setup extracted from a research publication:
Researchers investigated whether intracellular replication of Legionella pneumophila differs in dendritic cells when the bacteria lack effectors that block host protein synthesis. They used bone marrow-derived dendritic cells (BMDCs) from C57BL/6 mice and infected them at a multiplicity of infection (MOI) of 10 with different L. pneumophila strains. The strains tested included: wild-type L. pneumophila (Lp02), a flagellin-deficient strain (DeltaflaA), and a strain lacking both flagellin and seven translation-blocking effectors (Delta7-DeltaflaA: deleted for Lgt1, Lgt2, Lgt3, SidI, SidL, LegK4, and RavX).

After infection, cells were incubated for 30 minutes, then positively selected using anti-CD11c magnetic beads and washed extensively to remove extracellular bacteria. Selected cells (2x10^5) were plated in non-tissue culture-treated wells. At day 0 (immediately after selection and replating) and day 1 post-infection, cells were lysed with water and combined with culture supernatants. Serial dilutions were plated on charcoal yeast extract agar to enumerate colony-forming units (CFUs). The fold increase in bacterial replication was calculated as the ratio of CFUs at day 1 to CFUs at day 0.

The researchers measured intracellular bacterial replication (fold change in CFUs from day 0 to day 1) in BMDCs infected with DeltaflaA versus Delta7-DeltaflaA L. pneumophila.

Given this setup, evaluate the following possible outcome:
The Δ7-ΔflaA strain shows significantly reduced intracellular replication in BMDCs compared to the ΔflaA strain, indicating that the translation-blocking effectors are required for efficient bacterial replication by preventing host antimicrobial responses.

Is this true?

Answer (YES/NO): NO